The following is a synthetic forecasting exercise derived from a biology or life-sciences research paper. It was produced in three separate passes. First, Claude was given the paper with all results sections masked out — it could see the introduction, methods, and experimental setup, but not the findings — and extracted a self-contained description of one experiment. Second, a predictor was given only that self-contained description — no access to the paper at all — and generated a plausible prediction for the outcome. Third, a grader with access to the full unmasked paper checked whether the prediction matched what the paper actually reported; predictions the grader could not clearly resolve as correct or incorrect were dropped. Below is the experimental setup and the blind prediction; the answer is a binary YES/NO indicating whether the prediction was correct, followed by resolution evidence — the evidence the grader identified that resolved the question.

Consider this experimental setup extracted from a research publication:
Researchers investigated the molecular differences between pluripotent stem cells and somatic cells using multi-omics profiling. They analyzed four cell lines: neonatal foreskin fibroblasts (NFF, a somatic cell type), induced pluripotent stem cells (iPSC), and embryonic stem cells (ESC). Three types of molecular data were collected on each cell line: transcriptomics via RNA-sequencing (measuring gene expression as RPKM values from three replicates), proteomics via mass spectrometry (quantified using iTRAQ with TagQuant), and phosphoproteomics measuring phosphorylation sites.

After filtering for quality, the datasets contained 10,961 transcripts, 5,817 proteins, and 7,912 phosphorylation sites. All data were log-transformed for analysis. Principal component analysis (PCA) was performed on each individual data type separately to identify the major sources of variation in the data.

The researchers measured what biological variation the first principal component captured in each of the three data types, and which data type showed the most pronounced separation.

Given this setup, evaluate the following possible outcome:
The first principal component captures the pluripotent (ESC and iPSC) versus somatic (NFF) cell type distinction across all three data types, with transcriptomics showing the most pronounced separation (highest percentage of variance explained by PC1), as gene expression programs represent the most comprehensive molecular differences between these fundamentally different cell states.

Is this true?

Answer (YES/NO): NO